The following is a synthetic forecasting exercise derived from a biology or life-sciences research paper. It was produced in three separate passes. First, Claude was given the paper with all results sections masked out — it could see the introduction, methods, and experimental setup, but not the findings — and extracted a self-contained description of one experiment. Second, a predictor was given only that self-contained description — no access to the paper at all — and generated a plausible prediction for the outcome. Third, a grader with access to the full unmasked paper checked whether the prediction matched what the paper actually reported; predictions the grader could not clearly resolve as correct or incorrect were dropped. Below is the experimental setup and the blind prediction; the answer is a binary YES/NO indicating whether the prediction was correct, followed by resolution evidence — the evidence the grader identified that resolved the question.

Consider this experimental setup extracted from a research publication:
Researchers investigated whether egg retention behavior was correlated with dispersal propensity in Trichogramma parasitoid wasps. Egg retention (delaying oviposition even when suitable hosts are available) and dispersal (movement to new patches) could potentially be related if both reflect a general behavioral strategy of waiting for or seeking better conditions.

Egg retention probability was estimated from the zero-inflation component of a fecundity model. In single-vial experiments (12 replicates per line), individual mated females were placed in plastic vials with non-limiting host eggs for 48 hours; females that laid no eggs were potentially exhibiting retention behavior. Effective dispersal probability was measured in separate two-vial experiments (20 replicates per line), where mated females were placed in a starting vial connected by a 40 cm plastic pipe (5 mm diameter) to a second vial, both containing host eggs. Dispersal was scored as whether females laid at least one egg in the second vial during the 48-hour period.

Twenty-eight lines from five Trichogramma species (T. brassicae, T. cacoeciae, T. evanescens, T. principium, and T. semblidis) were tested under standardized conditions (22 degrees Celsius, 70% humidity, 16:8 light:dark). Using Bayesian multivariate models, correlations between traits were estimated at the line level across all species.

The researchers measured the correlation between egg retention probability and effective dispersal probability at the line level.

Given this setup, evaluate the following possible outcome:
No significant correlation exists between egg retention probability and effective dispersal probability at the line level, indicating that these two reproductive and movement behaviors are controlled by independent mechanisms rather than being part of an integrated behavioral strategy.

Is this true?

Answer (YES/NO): YES